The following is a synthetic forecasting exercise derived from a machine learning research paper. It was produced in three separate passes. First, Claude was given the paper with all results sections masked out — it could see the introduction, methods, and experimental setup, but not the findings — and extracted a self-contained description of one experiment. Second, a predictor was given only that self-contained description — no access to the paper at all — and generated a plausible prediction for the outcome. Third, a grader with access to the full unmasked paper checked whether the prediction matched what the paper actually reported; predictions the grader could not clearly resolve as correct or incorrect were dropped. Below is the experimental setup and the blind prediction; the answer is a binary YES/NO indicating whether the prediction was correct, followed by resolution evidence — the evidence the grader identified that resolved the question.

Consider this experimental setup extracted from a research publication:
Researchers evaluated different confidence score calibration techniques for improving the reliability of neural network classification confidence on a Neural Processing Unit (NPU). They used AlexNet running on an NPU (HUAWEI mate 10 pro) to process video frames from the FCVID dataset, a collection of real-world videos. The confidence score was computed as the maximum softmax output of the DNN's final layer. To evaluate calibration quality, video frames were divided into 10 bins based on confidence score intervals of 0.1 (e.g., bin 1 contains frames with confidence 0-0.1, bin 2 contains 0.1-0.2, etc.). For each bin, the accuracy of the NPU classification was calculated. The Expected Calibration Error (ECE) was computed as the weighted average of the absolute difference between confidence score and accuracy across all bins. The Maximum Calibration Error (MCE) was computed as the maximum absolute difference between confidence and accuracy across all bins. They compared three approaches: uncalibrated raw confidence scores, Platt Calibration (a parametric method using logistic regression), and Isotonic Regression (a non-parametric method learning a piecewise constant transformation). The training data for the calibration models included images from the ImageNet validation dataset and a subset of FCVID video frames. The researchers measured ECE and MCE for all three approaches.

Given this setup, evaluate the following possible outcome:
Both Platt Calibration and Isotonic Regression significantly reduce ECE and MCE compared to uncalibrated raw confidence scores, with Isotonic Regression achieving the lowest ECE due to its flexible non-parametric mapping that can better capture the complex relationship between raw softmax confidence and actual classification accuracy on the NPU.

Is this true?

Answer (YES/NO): NO